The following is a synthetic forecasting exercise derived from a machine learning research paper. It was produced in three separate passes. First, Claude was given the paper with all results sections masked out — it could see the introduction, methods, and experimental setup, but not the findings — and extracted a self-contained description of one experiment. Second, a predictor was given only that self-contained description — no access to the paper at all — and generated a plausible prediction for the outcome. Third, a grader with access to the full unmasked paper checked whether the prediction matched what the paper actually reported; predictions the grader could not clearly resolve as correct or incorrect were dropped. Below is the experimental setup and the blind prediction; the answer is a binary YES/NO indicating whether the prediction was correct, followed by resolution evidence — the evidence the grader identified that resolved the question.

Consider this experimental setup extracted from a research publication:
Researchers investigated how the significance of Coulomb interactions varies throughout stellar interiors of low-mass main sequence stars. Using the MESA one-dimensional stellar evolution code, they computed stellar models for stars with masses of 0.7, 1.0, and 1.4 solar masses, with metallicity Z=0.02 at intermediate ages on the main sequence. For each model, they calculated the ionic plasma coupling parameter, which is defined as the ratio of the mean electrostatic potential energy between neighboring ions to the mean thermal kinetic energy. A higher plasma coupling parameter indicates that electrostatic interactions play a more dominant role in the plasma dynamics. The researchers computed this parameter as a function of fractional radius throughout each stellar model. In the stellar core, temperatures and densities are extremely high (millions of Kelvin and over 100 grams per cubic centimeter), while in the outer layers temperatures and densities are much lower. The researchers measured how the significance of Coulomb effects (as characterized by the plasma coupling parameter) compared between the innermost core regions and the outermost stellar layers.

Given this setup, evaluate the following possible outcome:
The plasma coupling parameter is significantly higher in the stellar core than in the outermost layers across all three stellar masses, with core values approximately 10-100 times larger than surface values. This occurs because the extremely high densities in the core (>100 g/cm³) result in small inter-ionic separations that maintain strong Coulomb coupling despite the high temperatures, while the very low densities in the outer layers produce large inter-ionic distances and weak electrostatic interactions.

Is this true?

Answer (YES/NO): NO